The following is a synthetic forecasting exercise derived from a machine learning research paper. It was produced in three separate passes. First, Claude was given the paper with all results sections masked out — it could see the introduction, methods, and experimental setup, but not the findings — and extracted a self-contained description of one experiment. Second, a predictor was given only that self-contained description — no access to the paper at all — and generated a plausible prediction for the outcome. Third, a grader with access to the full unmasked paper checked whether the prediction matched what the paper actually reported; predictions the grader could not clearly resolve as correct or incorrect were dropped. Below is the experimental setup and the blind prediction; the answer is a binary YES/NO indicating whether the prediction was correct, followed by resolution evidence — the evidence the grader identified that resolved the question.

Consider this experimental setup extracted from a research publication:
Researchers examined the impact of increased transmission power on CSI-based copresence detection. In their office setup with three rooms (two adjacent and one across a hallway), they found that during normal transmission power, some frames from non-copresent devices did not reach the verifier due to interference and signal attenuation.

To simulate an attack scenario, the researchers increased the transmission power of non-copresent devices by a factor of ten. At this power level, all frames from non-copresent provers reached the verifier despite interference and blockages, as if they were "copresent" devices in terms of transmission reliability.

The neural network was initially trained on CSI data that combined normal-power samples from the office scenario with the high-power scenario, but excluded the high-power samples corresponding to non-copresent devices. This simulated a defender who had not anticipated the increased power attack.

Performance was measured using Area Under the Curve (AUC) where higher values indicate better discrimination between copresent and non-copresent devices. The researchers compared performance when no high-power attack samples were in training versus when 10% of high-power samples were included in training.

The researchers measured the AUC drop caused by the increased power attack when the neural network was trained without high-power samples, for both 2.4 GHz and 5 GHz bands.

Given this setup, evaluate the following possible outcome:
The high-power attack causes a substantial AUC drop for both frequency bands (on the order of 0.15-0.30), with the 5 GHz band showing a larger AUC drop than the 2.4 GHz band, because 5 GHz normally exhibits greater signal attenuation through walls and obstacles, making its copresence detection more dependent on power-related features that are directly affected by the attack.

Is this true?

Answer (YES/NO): NO